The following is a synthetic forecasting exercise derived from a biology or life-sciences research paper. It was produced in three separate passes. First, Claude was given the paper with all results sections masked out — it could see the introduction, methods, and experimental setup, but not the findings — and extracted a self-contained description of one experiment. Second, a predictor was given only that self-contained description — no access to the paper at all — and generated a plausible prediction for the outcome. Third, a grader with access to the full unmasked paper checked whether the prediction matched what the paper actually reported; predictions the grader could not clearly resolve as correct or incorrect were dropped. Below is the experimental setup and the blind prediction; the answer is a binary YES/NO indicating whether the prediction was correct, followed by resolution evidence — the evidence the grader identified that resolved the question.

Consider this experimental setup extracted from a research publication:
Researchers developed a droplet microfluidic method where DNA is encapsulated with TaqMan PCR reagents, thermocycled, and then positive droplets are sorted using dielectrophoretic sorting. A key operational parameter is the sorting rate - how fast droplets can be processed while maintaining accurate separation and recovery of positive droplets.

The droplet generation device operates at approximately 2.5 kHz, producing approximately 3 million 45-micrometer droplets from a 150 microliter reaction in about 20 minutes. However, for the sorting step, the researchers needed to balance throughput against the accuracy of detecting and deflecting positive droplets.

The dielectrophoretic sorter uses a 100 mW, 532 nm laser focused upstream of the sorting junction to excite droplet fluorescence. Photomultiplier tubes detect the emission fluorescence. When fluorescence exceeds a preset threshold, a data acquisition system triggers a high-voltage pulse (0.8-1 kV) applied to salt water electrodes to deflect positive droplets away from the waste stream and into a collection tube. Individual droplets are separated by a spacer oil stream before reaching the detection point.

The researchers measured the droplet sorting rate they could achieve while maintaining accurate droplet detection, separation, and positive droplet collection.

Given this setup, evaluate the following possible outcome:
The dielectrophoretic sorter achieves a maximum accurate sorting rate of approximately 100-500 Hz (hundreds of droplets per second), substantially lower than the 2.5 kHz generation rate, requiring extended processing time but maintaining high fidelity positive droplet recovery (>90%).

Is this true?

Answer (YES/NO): YES